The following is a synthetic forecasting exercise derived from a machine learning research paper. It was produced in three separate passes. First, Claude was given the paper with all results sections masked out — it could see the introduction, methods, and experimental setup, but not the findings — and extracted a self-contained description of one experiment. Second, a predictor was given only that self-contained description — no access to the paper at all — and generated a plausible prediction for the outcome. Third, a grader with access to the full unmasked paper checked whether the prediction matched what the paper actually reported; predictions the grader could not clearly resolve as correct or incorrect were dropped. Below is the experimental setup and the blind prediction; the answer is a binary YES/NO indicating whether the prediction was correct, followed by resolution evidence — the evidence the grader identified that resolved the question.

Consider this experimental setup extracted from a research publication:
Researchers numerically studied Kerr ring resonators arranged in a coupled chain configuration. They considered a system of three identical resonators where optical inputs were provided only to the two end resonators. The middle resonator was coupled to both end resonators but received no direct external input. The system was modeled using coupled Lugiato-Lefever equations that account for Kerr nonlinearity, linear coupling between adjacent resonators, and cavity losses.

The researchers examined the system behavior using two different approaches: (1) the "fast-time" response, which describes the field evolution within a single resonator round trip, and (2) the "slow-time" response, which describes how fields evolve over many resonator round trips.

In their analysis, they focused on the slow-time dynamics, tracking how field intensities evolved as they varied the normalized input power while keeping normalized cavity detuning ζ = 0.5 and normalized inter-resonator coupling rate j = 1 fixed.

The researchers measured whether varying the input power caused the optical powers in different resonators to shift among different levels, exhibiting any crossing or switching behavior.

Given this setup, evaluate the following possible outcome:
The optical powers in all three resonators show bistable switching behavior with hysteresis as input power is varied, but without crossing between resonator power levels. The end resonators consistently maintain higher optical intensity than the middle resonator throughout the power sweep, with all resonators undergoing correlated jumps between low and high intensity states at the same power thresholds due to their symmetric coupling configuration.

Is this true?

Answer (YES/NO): NO